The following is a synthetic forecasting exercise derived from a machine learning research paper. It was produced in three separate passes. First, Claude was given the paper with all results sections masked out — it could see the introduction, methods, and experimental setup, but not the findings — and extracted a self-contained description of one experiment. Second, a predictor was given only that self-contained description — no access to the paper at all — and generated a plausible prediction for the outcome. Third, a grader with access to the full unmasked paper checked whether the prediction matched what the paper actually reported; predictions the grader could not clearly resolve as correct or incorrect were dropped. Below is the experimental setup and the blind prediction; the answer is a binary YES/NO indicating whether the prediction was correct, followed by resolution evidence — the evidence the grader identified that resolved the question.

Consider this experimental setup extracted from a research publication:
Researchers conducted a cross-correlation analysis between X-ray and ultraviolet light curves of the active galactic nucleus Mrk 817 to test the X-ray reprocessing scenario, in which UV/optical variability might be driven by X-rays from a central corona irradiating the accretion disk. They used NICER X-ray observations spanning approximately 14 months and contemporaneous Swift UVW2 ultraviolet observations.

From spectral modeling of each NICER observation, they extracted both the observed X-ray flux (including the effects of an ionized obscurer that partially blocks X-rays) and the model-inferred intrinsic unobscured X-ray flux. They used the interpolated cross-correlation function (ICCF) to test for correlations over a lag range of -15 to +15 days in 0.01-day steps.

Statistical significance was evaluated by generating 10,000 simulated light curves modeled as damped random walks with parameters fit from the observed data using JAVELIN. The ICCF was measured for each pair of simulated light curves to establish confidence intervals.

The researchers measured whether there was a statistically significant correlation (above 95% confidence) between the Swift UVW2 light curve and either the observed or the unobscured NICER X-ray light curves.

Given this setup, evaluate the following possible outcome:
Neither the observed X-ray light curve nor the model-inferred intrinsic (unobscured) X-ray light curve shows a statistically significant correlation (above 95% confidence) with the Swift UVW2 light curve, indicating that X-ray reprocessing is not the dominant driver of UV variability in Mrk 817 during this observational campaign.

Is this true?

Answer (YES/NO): YES